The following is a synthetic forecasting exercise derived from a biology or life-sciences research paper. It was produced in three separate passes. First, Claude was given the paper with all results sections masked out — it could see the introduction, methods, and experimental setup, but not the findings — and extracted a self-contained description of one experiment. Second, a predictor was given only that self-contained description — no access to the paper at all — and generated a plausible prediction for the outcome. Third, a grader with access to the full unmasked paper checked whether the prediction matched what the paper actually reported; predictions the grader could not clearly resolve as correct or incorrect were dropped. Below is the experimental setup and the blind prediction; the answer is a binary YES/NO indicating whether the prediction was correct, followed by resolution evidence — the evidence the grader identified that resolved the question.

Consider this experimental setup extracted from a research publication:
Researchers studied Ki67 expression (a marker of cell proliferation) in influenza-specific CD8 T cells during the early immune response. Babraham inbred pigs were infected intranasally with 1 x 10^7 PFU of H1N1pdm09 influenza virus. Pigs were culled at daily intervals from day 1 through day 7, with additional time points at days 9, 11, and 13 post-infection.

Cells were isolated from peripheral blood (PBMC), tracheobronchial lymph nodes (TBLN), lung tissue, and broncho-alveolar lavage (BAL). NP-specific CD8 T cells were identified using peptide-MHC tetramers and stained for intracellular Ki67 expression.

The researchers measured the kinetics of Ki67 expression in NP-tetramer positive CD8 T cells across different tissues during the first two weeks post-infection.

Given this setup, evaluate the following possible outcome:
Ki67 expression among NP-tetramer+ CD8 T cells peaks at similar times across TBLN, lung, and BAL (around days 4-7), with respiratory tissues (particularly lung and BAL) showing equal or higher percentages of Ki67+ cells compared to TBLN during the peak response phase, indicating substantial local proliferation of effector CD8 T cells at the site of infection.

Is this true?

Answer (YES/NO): NO